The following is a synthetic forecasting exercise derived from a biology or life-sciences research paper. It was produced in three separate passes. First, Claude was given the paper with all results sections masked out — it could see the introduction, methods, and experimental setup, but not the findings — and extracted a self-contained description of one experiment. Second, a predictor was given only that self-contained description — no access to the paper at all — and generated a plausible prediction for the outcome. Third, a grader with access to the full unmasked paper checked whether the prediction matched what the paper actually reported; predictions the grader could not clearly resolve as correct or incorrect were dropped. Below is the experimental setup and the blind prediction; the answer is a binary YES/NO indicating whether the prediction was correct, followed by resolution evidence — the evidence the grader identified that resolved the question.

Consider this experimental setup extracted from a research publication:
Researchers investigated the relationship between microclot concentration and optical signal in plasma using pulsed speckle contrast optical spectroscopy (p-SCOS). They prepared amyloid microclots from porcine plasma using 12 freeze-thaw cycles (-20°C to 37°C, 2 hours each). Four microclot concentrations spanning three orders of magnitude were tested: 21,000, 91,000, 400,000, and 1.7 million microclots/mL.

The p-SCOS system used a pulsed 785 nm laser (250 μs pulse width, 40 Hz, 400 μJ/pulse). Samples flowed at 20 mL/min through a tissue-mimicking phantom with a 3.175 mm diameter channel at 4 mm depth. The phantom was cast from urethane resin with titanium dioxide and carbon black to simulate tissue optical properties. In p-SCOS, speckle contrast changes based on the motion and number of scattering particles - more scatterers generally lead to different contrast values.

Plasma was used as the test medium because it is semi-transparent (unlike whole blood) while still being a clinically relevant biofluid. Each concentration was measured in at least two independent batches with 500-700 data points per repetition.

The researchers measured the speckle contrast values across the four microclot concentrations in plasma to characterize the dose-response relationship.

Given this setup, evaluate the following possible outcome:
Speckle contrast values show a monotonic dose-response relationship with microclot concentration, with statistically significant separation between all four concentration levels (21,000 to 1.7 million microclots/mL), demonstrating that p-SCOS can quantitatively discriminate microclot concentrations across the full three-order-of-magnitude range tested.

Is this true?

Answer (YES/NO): NO